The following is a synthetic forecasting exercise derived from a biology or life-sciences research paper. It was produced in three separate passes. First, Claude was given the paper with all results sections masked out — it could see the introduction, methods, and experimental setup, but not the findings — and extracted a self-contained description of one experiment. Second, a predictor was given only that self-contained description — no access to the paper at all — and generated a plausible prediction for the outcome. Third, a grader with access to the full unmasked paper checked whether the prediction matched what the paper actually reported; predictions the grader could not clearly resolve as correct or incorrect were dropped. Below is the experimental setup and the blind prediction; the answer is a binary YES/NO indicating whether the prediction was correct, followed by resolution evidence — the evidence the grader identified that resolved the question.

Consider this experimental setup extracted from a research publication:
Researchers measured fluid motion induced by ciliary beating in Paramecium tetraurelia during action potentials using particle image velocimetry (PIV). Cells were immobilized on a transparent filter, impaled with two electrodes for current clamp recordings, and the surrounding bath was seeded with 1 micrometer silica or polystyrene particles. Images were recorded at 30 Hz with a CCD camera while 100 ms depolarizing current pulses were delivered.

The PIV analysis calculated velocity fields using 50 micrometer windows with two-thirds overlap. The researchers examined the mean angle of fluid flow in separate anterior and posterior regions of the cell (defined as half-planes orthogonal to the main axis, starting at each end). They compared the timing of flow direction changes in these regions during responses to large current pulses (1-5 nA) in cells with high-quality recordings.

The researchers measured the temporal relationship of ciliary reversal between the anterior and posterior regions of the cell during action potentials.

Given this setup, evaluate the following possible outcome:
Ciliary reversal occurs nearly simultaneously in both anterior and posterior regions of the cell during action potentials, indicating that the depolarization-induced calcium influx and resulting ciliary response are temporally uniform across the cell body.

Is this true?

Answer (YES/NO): NO